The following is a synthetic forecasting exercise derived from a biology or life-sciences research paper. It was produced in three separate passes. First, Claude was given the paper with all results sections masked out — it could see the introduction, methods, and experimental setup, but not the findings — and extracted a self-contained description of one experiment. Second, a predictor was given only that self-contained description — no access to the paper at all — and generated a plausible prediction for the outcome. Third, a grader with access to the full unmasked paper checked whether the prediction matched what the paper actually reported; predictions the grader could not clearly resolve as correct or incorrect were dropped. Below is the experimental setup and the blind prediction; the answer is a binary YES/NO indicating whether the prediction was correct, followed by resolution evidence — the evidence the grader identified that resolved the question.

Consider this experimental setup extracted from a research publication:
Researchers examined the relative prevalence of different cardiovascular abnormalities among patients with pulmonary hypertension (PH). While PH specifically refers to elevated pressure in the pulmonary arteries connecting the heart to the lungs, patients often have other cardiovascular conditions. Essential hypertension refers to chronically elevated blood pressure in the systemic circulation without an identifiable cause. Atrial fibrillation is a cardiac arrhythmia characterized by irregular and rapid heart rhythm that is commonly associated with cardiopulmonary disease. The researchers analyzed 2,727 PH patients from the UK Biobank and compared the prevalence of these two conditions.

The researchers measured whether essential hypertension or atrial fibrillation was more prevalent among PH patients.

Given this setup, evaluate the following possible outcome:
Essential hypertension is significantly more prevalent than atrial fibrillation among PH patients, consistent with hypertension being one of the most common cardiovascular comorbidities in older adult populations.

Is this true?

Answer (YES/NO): YES